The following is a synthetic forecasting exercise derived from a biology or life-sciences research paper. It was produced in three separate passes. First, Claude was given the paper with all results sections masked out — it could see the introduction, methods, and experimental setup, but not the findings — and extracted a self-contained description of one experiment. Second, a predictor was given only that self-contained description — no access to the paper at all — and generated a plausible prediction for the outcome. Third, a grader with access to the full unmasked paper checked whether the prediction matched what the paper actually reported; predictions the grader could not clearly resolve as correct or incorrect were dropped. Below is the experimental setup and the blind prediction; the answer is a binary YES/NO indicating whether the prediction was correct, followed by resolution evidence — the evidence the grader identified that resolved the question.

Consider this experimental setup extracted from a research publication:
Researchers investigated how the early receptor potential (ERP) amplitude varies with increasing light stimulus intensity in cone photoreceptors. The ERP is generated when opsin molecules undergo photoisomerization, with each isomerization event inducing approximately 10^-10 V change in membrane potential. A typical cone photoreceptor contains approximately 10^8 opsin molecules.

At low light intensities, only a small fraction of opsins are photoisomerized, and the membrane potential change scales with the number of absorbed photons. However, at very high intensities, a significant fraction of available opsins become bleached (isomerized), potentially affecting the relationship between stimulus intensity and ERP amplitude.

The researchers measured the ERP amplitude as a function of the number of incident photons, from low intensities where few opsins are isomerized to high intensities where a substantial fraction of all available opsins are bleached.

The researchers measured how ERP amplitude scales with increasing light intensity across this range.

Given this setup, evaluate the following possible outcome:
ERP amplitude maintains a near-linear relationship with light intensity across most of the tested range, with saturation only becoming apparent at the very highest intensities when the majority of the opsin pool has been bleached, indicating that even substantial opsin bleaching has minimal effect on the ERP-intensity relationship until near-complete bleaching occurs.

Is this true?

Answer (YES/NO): NO